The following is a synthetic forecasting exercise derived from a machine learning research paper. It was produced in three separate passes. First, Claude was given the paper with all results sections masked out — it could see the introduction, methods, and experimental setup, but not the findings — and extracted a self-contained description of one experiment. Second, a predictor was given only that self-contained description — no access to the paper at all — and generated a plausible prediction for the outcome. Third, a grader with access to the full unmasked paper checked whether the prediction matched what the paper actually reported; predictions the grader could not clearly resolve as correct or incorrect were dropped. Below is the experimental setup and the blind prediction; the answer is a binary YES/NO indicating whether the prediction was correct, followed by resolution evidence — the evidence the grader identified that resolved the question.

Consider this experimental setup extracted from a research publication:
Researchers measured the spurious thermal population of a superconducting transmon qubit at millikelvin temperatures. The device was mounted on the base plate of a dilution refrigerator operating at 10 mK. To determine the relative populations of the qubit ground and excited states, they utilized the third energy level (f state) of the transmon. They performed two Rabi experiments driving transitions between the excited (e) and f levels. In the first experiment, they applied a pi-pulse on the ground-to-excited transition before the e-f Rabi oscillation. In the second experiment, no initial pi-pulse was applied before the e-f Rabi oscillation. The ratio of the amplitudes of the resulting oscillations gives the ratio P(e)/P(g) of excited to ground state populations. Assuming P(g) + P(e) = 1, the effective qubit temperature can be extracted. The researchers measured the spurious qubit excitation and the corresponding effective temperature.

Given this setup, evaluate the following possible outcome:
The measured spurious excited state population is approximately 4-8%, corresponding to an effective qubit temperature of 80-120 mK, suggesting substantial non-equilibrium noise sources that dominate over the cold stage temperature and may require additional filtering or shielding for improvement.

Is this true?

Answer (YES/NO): NO